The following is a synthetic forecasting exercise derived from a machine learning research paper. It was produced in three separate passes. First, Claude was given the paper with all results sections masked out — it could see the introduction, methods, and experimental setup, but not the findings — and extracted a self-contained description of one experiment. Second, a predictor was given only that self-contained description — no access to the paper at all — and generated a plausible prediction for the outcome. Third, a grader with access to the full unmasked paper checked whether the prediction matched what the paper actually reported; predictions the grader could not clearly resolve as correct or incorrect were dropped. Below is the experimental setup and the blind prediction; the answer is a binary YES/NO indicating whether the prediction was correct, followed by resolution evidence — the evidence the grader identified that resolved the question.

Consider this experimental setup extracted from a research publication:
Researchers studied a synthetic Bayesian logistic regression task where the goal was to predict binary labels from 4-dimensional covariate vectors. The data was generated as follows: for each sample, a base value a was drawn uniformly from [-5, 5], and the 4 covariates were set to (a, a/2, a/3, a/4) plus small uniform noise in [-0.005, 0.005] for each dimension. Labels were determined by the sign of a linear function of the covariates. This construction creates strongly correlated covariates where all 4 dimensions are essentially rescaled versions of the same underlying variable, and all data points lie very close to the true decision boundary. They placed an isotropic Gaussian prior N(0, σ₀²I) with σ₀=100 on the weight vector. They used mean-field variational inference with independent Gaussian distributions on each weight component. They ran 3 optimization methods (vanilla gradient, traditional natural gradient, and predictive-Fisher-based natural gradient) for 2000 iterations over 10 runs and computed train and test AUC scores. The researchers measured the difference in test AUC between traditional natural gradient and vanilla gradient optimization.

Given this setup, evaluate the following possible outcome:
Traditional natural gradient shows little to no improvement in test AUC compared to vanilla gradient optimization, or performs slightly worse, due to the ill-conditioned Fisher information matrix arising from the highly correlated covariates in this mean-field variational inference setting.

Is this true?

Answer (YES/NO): YES